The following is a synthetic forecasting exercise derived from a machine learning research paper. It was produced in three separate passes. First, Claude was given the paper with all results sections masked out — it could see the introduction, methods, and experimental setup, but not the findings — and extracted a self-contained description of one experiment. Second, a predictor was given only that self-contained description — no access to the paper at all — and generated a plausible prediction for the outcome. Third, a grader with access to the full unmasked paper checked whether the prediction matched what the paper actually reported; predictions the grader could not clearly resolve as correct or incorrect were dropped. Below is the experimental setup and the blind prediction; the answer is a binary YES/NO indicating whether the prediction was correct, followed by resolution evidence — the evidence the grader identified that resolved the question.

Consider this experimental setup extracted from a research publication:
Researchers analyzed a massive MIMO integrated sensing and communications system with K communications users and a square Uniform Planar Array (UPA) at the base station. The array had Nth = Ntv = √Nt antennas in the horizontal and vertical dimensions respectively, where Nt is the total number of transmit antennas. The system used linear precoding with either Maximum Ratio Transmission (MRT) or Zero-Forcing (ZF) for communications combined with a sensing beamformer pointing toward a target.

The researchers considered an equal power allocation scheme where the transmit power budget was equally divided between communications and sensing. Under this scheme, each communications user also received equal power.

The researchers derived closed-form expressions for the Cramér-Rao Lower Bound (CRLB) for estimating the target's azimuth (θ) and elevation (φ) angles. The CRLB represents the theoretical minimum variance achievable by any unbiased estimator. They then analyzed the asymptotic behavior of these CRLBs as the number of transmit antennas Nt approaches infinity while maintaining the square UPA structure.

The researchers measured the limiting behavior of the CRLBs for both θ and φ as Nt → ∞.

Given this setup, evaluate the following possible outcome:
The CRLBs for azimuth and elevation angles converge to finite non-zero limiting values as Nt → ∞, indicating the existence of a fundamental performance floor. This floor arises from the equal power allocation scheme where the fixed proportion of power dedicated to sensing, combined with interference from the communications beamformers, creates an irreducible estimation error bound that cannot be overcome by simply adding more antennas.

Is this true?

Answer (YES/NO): NO